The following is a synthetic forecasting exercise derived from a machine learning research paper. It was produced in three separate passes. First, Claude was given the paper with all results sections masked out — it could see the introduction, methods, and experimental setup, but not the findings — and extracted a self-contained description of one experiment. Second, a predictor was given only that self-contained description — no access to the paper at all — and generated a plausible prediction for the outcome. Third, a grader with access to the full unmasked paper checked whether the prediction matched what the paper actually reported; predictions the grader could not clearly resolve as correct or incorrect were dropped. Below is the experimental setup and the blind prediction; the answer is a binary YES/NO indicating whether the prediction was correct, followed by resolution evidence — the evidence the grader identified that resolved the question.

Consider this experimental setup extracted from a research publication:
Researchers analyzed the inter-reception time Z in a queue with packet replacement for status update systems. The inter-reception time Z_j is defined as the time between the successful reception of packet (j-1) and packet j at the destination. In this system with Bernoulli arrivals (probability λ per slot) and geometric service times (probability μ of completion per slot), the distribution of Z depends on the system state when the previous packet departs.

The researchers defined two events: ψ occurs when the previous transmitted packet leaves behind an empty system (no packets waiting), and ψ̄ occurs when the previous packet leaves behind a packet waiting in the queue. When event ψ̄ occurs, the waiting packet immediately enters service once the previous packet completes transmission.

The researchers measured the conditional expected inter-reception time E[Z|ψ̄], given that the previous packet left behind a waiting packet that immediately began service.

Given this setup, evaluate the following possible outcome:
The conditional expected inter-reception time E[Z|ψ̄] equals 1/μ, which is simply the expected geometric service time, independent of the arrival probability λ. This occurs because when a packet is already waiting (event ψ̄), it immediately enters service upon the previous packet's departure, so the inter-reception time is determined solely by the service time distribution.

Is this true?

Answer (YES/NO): YES